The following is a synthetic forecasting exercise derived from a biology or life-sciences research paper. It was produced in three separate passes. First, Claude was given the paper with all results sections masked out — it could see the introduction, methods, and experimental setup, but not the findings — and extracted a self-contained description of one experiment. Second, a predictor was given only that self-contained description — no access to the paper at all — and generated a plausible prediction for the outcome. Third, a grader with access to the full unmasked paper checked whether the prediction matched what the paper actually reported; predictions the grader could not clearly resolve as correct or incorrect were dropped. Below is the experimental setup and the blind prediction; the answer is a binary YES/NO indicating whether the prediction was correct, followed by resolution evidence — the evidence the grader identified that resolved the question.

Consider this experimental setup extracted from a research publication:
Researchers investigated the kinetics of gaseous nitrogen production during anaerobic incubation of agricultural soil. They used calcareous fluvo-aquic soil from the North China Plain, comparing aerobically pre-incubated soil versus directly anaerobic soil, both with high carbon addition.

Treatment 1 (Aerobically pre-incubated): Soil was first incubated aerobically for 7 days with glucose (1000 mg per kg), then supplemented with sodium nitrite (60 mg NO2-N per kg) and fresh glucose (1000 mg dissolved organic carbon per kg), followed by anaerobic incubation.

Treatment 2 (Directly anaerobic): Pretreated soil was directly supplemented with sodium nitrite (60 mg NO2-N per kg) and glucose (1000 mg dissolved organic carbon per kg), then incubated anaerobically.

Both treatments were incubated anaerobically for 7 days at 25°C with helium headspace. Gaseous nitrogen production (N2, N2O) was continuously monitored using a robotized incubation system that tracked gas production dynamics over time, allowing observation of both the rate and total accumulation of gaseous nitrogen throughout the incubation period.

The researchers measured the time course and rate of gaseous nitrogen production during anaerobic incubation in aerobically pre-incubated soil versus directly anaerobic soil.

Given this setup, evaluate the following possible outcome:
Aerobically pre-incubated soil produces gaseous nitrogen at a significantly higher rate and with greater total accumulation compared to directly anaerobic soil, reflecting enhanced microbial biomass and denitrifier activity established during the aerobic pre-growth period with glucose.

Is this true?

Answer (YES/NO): NO